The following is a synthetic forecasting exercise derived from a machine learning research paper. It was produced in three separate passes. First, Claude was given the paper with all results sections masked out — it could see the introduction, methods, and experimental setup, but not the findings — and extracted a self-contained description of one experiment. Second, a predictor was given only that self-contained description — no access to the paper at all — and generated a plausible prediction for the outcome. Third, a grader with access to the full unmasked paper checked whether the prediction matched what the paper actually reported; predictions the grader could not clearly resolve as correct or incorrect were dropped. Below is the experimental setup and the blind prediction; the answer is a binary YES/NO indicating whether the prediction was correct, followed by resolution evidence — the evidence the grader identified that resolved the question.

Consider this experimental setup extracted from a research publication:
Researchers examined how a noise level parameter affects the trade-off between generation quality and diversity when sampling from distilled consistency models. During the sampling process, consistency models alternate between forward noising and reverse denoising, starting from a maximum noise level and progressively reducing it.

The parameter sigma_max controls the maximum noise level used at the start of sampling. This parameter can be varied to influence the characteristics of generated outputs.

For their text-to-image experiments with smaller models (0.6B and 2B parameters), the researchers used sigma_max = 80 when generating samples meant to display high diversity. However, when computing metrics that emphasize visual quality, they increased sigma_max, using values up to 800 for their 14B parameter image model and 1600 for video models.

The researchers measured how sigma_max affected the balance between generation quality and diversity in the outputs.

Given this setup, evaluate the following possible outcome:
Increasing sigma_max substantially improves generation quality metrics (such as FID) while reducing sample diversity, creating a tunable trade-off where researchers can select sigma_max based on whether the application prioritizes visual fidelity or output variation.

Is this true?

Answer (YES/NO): YES